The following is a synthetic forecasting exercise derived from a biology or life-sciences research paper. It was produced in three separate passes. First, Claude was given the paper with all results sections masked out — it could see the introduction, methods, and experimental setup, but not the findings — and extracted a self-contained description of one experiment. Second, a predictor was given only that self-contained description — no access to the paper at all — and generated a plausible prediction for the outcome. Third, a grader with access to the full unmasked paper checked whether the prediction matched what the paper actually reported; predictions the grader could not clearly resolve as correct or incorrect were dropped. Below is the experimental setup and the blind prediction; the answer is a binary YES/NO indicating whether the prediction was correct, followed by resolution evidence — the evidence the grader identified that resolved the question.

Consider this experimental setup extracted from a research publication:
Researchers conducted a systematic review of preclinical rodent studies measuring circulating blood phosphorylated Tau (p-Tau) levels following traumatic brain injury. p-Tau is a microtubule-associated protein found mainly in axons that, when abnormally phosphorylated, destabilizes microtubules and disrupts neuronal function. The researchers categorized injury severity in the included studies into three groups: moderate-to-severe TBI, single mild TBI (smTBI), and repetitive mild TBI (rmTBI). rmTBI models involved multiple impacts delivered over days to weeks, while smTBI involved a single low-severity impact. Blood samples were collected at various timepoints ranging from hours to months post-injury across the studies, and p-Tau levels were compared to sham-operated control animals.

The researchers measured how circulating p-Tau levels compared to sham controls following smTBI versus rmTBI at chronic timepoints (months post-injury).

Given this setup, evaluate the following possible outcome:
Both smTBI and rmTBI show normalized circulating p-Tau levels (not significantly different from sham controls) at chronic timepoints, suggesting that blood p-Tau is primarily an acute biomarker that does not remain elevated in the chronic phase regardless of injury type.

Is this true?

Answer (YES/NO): NO